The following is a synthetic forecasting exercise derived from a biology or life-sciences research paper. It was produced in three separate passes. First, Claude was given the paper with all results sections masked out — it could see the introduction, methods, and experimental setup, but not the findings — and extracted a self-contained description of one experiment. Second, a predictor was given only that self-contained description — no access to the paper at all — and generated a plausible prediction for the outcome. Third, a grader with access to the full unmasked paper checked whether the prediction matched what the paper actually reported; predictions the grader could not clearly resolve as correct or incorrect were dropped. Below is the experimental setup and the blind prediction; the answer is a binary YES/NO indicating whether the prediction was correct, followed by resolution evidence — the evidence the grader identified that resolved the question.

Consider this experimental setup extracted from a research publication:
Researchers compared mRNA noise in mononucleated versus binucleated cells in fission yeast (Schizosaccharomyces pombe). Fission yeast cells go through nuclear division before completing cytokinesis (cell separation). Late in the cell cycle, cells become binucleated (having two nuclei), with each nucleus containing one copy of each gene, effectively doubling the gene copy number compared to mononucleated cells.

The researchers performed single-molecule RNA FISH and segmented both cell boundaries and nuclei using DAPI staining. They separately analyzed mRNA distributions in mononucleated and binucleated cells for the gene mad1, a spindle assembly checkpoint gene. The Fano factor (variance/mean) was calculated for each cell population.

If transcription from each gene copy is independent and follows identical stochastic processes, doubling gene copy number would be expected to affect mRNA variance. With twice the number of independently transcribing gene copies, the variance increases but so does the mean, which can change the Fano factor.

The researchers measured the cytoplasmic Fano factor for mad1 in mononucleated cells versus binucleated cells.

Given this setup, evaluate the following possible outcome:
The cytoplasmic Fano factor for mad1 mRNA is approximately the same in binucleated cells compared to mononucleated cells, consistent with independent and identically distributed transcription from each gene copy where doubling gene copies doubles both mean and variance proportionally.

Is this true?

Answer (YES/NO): NO